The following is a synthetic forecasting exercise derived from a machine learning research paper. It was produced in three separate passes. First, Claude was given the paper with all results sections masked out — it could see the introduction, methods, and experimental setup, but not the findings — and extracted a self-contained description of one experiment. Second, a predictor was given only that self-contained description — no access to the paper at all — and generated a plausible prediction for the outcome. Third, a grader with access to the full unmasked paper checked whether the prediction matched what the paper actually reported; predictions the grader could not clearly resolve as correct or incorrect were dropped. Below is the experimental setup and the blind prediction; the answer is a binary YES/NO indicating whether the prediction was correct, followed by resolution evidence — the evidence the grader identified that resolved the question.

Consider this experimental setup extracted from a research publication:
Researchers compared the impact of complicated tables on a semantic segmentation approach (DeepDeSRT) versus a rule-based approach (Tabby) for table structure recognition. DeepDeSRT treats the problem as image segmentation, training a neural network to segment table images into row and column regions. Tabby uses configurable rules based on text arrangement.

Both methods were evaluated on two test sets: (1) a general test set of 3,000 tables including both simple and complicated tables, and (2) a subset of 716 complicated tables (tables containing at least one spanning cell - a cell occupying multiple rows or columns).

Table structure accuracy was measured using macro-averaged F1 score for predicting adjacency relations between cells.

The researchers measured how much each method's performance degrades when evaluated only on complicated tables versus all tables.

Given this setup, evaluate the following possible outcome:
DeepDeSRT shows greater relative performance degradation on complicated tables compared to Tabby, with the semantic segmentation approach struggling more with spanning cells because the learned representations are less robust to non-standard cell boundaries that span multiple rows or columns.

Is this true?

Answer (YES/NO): YES